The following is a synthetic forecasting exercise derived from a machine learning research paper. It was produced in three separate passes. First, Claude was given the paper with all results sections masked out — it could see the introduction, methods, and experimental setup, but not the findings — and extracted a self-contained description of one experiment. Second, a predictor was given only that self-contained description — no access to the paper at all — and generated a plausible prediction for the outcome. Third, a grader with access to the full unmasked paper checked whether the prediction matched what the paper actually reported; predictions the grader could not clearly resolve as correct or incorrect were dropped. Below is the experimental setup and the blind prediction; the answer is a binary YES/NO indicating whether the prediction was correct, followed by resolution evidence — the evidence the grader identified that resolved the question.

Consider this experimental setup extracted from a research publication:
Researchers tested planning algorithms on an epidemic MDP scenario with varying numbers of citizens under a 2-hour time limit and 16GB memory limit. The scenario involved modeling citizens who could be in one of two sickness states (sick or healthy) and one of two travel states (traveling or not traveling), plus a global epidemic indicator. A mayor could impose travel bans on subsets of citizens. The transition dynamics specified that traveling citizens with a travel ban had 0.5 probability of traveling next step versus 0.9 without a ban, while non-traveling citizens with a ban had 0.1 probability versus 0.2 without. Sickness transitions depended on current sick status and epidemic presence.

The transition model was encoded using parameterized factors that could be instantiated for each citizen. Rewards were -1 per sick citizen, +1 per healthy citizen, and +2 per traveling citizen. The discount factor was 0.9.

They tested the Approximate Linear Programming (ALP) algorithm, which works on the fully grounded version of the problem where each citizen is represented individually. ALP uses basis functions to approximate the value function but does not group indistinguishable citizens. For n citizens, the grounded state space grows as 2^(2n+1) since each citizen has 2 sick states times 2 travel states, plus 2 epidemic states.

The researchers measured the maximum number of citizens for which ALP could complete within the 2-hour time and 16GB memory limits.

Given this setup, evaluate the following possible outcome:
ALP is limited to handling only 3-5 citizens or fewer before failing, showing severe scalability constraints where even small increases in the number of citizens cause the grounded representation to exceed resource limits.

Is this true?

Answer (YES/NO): NO